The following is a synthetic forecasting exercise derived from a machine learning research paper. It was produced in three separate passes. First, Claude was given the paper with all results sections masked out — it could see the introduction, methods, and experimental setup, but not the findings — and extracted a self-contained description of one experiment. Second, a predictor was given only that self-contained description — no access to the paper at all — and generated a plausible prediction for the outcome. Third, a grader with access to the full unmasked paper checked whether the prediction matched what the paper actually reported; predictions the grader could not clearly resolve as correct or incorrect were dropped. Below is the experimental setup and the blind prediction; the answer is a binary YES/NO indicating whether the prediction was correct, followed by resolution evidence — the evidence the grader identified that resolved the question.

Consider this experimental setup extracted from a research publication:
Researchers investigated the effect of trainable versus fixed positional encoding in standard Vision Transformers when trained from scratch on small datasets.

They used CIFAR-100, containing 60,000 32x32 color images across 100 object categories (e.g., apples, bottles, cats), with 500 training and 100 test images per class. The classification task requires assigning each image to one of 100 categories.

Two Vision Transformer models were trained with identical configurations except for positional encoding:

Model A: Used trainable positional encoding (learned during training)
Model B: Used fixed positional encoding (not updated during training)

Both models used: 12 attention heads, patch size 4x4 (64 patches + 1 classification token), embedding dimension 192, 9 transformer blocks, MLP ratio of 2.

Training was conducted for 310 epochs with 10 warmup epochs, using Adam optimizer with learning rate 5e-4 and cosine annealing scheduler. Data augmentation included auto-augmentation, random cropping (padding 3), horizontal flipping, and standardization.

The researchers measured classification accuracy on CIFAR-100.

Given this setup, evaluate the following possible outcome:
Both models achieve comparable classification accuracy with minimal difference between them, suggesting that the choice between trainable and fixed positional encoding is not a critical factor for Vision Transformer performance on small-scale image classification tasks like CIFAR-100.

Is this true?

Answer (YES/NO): NO